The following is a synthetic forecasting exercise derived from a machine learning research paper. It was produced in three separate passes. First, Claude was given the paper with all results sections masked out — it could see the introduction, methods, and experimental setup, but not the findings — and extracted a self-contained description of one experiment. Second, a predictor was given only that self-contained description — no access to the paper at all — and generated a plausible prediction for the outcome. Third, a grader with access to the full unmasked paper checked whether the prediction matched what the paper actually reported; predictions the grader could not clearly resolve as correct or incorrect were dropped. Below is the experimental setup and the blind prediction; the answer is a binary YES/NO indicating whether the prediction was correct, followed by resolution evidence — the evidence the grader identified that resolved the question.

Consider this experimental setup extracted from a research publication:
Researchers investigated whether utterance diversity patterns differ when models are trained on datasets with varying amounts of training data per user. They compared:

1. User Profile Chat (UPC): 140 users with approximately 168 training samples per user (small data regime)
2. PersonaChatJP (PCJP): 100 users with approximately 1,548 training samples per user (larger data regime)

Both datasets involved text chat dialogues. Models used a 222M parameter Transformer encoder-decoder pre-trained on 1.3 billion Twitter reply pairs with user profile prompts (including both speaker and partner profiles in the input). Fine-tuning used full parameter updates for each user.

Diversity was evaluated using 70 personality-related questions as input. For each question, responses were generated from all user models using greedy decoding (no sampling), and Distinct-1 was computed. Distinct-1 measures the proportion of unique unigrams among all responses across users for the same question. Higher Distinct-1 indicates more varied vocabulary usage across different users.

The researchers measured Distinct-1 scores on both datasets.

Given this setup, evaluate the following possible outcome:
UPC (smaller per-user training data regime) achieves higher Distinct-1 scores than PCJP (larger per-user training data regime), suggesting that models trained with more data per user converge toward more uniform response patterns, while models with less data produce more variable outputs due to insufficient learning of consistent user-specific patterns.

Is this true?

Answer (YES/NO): NO